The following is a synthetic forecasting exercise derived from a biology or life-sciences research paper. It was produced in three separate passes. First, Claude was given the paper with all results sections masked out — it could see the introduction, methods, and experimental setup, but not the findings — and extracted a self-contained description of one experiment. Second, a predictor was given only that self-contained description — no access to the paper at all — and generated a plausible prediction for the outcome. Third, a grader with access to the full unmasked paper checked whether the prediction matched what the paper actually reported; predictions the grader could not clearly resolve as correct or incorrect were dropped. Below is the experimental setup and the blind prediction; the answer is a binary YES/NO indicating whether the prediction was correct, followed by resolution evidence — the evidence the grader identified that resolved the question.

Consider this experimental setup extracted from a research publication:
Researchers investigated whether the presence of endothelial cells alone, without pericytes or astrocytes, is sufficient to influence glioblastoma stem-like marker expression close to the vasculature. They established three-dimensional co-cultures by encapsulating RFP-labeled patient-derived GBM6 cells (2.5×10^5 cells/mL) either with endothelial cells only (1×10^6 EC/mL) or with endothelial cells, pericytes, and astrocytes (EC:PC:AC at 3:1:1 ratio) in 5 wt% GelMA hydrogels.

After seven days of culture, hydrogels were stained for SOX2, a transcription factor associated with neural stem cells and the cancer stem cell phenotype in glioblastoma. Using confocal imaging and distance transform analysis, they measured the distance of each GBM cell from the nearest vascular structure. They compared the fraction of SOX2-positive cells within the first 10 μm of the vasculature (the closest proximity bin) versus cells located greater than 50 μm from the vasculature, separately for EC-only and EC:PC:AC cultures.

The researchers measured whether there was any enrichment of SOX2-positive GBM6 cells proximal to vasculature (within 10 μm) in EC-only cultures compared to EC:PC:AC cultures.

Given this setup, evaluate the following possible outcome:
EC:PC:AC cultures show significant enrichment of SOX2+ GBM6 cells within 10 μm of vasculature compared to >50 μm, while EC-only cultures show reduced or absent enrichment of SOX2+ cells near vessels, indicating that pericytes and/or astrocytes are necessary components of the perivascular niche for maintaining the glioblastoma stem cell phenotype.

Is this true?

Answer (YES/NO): NO